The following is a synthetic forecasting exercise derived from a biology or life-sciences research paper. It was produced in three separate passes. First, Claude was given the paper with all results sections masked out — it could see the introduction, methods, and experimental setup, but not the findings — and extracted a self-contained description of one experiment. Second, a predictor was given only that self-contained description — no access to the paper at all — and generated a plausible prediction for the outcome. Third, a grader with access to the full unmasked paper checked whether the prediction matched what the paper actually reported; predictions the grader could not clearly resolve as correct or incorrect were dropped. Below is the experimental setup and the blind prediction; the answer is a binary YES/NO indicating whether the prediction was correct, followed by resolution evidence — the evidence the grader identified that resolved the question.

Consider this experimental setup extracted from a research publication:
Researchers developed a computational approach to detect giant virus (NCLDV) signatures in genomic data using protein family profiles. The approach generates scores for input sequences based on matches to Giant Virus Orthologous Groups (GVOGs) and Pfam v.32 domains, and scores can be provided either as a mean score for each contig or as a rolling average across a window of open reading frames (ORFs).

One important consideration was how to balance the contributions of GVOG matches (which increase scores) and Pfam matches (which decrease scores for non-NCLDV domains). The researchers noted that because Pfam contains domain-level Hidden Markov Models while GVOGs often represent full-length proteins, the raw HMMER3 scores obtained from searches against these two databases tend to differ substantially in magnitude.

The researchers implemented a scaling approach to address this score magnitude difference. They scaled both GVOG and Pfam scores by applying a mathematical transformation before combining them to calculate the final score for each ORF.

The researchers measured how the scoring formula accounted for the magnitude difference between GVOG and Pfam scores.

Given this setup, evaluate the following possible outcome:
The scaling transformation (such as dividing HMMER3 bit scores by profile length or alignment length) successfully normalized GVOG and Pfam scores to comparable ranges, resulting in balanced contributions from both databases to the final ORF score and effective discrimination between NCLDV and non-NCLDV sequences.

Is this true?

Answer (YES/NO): NO